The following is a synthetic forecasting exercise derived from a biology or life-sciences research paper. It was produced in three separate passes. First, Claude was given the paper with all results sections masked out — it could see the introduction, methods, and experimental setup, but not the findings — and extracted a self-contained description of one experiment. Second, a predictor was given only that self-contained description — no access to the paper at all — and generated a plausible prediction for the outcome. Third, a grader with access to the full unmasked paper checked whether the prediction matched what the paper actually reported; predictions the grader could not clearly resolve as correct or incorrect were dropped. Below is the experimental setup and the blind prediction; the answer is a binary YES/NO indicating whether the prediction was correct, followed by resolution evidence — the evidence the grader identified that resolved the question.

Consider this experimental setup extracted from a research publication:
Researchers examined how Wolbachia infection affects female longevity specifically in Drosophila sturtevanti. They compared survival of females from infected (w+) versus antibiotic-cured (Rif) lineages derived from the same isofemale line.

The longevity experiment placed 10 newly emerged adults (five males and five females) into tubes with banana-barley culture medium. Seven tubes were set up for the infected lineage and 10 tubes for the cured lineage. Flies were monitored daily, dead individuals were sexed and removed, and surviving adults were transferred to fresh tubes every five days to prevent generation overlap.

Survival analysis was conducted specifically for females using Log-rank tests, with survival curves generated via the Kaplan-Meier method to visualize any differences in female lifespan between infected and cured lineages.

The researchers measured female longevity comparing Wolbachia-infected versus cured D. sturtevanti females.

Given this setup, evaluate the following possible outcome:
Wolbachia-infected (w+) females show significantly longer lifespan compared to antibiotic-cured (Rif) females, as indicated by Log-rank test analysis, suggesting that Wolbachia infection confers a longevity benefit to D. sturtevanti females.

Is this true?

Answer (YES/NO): NO